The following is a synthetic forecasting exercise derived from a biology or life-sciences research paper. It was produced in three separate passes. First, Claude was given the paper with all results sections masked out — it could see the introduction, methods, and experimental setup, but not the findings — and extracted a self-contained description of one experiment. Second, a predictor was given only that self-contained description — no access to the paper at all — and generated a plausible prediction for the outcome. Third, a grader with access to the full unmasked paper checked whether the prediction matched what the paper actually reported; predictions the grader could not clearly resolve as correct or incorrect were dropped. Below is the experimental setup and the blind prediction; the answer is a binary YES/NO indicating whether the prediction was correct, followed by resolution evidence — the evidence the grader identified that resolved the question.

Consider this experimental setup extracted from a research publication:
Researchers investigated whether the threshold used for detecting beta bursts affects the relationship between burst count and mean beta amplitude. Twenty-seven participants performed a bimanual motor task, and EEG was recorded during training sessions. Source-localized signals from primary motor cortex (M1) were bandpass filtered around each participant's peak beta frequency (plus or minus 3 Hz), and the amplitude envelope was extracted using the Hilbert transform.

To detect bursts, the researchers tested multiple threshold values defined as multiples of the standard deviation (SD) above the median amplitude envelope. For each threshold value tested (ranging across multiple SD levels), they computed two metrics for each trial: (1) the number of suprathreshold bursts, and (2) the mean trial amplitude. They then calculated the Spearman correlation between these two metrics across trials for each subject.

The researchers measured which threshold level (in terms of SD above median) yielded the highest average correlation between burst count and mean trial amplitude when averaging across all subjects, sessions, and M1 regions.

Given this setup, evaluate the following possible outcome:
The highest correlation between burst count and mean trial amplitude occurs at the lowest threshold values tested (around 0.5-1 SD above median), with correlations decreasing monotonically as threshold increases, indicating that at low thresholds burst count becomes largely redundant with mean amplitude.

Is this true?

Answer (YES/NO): NO